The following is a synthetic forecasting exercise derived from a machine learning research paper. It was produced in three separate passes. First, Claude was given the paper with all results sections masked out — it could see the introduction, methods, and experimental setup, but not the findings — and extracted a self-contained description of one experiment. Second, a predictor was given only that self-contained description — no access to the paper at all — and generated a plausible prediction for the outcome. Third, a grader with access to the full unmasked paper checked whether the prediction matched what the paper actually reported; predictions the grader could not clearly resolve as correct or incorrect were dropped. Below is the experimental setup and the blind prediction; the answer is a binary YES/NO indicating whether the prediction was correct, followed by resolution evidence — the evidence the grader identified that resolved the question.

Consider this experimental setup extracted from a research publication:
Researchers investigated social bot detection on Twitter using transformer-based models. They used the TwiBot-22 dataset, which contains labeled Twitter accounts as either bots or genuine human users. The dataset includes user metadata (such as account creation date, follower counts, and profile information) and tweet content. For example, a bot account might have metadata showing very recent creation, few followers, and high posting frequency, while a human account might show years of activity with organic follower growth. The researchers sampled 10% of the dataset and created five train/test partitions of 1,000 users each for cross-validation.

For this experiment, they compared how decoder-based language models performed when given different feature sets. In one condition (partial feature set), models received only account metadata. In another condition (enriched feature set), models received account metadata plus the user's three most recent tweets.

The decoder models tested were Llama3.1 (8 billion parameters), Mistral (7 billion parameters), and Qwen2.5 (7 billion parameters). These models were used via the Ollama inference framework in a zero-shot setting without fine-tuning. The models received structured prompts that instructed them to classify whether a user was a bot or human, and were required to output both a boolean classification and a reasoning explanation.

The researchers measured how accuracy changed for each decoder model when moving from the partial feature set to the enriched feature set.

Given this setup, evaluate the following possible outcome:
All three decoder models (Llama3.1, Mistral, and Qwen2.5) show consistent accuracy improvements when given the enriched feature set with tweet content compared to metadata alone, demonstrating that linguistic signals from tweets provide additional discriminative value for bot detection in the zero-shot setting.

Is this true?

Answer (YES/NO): NO